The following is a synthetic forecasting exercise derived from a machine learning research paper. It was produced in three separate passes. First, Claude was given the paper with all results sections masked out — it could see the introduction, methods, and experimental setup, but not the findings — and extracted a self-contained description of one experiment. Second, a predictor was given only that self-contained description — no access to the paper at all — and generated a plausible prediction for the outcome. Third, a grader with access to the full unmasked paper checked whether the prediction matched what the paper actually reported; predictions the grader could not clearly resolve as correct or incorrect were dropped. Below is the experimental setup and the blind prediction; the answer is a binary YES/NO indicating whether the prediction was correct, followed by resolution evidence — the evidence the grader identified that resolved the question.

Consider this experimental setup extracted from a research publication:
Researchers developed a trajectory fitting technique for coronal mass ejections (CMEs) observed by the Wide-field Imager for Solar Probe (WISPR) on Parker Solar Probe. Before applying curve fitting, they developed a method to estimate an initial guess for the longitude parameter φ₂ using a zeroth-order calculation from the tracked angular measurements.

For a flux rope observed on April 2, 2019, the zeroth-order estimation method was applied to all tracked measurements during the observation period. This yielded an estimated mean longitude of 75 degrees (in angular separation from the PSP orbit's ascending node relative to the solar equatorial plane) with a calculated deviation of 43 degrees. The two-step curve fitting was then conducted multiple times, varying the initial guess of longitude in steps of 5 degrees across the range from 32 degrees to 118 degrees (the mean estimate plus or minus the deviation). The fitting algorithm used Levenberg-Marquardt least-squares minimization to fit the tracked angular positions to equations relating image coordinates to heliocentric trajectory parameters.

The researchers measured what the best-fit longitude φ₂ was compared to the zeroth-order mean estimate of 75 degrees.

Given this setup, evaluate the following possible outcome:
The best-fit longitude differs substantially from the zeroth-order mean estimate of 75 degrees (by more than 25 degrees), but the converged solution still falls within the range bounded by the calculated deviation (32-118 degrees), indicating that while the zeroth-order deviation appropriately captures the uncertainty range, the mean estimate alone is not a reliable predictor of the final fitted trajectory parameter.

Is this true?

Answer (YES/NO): NO